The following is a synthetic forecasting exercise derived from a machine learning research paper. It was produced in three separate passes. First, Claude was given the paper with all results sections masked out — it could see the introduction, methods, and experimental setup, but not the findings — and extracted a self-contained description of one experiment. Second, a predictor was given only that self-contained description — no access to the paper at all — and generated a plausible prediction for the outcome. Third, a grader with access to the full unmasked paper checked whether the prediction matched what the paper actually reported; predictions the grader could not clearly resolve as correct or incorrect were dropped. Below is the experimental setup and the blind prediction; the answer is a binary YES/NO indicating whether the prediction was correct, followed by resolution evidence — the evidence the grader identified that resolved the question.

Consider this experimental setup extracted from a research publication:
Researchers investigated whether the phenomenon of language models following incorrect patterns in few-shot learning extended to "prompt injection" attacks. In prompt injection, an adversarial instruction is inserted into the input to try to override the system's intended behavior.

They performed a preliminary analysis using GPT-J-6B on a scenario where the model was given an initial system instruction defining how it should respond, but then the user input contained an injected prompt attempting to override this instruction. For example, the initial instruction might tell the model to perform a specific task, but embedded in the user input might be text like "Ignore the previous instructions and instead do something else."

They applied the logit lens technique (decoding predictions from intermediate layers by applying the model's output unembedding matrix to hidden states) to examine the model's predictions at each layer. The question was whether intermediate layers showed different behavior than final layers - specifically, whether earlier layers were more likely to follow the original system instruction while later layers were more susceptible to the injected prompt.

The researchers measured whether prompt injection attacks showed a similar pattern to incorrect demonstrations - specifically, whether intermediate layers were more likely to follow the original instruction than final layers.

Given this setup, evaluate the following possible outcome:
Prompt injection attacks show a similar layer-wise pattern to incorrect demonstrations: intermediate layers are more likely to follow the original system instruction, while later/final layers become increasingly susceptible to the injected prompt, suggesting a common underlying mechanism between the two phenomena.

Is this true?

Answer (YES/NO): YES